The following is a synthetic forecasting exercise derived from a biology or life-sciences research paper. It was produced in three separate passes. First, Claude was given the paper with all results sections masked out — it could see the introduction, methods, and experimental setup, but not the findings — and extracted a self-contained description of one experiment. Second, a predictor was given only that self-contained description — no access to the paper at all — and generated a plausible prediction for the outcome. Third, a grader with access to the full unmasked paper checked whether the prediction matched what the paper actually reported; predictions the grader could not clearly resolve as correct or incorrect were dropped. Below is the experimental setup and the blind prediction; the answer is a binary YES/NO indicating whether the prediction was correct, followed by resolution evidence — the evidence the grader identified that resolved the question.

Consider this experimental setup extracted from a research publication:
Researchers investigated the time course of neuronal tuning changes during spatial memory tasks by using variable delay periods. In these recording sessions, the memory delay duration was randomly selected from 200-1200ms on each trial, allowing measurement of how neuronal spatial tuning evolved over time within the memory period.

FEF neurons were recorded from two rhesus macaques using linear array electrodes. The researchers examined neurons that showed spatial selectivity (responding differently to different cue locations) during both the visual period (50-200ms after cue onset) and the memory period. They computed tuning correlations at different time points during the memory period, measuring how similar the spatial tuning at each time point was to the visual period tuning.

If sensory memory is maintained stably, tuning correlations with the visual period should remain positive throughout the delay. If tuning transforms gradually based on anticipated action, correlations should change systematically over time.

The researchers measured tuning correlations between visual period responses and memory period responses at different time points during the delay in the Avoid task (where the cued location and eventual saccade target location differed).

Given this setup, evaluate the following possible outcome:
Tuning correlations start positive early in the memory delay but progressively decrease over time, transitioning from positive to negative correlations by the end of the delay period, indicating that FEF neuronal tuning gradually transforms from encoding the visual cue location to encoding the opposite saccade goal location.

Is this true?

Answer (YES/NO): NO